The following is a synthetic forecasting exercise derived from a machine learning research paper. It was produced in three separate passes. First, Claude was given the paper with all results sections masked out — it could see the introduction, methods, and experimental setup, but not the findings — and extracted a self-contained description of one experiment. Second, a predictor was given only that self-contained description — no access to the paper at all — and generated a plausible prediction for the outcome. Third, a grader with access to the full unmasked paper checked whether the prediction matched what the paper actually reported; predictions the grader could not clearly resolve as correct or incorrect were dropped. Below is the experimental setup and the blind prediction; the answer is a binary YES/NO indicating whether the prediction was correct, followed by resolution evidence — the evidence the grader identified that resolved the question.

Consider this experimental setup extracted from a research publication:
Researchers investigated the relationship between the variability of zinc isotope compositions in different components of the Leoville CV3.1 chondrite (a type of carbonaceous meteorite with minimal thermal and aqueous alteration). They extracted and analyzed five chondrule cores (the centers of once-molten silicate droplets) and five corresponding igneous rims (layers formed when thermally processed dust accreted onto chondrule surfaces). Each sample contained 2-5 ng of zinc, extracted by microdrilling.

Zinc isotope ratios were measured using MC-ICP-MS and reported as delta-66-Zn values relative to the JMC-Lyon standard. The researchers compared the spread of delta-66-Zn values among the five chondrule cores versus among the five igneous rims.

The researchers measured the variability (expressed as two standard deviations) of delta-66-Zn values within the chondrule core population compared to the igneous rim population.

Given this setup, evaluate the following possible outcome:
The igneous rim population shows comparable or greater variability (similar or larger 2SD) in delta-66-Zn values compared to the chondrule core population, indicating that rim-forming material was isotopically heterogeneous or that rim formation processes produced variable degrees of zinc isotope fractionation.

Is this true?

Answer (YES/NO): YES